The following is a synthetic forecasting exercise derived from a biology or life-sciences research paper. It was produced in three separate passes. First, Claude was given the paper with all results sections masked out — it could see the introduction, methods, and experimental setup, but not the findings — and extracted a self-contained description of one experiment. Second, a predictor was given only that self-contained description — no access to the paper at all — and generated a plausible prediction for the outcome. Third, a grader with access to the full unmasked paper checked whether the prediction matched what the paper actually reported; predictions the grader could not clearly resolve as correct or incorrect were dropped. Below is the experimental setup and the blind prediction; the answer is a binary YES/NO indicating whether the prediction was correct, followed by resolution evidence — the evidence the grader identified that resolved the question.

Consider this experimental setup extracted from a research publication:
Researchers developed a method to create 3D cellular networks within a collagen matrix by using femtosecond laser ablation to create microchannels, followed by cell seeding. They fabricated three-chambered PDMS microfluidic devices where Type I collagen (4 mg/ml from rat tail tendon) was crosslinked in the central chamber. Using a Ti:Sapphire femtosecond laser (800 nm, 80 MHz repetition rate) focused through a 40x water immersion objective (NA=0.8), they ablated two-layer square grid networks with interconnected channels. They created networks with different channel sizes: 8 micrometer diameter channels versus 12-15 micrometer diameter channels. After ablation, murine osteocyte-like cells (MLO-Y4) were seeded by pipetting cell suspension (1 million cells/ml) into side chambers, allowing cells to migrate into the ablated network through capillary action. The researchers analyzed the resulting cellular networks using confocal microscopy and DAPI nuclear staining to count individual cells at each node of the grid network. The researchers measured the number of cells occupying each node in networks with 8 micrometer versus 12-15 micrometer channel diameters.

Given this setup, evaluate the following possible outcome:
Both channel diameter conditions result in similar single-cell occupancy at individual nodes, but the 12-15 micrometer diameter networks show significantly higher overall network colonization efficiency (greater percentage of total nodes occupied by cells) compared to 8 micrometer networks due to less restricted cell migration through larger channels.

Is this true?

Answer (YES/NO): NO